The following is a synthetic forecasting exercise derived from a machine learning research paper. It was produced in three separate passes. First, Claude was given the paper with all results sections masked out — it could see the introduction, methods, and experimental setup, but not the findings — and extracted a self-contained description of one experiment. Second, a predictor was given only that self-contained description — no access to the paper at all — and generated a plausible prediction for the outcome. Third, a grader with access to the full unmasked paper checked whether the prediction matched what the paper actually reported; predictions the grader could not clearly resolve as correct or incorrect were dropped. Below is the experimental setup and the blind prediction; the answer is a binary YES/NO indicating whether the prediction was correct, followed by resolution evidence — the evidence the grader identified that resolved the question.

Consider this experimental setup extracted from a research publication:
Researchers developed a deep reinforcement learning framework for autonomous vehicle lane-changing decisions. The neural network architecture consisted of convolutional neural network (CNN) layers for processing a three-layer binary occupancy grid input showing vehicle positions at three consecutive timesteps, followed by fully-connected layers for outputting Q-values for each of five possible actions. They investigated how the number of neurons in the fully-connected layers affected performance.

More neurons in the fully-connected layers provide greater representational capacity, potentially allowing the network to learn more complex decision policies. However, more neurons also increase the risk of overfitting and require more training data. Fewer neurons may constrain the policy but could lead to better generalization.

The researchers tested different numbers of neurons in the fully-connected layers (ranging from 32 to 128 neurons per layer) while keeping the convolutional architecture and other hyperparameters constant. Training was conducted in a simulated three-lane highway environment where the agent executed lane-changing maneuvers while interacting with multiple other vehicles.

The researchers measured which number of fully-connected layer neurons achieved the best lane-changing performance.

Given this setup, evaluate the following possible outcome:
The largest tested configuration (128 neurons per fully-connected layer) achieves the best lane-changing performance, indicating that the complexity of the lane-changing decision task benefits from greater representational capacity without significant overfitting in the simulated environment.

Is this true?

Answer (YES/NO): NO